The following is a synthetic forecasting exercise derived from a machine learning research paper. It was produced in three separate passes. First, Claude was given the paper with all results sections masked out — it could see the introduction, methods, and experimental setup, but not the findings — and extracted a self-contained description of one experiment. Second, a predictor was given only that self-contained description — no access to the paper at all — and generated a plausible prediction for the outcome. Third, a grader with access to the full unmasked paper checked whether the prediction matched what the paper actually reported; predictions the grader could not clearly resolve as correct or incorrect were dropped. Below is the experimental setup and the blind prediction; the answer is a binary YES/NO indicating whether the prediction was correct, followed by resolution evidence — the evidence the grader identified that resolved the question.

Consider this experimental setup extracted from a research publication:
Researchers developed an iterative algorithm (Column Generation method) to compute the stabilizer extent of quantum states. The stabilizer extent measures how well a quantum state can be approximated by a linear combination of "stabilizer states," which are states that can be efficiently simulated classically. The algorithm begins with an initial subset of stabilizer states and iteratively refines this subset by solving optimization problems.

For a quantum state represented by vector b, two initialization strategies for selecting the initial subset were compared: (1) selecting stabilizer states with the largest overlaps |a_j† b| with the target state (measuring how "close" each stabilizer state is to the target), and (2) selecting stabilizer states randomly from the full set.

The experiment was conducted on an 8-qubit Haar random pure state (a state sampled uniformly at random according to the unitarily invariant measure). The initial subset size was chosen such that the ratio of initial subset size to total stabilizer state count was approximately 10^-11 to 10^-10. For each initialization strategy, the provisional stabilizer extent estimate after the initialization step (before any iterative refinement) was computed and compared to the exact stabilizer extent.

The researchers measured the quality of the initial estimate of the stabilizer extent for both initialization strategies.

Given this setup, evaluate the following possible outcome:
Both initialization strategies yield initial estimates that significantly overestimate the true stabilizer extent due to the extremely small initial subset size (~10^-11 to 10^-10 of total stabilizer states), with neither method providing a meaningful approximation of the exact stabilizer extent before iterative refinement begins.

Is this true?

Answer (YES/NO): NO